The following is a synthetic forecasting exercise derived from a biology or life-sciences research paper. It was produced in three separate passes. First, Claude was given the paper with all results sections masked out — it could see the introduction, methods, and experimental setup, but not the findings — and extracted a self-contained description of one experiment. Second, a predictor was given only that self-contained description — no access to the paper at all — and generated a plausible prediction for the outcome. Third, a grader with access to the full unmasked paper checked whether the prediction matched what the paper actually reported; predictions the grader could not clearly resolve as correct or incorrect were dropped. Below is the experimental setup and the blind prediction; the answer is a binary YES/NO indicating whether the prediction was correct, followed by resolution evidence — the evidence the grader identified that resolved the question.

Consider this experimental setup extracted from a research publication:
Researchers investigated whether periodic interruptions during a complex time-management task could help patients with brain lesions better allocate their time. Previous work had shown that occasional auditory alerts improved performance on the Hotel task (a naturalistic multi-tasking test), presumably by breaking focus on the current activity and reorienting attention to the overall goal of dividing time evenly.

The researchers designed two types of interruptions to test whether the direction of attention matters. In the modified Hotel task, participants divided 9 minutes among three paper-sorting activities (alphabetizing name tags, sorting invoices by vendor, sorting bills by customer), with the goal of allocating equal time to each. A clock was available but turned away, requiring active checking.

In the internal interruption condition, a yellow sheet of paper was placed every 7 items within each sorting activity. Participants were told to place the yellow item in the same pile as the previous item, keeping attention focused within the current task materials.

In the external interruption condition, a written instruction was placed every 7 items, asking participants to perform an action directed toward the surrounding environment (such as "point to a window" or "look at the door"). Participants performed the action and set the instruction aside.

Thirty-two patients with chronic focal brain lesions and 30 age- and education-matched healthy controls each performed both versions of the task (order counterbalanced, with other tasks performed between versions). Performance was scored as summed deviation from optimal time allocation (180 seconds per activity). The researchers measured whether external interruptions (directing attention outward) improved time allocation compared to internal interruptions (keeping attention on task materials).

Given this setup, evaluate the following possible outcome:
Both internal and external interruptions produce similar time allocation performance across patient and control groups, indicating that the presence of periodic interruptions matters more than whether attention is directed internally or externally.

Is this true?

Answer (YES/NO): YES